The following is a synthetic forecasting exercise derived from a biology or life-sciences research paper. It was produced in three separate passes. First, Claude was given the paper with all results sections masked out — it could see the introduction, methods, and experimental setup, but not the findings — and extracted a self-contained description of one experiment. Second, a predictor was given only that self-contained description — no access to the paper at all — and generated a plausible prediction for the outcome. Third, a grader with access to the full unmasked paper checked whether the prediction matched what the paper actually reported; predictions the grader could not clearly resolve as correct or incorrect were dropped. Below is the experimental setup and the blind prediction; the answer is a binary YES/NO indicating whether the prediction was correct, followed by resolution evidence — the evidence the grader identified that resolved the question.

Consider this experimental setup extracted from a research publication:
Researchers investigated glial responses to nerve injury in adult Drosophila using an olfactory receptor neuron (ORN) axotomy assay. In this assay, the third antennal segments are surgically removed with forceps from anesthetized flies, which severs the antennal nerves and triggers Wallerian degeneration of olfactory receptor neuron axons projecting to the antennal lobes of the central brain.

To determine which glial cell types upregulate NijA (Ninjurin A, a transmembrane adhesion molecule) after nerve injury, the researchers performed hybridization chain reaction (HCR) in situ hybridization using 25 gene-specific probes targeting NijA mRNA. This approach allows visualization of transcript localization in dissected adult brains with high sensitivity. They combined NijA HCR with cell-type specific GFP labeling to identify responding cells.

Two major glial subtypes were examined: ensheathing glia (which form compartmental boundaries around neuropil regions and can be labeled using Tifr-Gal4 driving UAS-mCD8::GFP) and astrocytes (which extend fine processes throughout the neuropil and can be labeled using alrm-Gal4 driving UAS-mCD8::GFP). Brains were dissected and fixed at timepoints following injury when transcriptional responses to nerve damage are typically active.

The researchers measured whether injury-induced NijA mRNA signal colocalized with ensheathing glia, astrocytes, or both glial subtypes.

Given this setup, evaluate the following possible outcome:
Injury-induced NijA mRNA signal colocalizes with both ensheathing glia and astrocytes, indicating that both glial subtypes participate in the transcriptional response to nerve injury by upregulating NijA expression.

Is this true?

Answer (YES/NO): NO